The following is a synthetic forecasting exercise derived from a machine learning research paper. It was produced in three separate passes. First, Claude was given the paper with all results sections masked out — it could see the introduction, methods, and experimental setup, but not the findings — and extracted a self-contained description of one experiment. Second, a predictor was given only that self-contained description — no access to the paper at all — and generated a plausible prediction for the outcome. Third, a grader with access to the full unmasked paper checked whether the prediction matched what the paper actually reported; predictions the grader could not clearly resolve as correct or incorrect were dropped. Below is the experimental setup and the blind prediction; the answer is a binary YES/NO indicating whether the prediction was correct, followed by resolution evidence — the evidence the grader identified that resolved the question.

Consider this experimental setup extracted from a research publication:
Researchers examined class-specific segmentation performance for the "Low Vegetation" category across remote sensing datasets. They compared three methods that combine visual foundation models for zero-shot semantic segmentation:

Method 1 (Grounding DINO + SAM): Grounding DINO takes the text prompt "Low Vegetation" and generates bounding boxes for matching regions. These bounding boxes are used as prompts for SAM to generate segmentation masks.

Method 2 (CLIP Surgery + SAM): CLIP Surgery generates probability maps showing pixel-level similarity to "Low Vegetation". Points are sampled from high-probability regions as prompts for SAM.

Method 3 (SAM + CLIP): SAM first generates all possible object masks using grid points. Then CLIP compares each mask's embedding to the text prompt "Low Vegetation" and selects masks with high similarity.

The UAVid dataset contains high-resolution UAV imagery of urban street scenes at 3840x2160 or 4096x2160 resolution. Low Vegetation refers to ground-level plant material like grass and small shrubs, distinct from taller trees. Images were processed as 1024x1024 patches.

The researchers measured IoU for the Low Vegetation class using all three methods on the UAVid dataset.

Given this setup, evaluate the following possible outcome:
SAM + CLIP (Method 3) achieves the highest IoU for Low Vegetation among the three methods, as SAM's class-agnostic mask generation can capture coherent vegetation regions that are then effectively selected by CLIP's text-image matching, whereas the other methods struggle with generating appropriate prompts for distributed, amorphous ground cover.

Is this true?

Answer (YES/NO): NO